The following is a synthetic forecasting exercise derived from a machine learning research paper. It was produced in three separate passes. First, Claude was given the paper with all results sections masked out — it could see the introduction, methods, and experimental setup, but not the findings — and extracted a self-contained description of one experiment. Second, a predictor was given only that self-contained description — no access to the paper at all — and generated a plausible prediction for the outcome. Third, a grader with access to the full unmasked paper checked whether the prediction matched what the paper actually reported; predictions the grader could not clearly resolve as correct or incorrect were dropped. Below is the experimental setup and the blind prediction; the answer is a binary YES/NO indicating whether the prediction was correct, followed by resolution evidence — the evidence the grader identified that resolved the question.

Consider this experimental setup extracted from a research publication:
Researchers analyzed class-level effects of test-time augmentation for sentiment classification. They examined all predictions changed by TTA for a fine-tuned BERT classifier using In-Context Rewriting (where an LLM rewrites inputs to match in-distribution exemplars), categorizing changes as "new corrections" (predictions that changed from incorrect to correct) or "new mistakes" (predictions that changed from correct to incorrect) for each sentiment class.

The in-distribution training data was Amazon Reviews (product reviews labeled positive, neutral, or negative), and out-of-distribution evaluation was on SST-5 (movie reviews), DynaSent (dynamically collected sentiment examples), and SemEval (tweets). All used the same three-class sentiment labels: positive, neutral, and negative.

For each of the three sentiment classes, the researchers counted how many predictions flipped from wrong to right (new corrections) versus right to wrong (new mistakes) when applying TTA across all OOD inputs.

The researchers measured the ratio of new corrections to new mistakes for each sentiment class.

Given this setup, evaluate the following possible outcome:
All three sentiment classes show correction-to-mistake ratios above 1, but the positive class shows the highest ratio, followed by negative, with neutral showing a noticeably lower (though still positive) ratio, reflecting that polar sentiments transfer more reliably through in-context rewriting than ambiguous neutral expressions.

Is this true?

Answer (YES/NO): NO